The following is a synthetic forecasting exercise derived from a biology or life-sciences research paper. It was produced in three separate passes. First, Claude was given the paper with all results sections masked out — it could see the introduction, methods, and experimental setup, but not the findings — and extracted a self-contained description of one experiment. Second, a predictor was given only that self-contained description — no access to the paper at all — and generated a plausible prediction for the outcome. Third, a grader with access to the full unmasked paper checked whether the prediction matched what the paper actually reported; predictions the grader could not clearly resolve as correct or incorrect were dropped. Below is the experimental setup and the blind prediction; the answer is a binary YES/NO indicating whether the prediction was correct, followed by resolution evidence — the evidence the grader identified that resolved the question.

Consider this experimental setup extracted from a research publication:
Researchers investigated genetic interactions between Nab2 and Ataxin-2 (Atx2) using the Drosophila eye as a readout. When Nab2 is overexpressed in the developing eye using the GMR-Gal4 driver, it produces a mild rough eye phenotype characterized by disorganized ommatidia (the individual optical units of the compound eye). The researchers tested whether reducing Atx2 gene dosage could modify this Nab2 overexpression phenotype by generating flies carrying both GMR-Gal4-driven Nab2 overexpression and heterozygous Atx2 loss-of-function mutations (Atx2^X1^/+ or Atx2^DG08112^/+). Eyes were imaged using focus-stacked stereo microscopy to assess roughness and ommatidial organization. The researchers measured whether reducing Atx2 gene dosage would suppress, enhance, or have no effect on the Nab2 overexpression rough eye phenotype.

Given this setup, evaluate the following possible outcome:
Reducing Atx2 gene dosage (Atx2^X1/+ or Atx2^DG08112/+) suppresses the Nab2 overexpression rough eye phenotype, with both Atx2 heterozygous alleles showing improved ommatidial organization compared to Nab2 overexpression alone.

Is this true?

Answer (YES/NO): NO